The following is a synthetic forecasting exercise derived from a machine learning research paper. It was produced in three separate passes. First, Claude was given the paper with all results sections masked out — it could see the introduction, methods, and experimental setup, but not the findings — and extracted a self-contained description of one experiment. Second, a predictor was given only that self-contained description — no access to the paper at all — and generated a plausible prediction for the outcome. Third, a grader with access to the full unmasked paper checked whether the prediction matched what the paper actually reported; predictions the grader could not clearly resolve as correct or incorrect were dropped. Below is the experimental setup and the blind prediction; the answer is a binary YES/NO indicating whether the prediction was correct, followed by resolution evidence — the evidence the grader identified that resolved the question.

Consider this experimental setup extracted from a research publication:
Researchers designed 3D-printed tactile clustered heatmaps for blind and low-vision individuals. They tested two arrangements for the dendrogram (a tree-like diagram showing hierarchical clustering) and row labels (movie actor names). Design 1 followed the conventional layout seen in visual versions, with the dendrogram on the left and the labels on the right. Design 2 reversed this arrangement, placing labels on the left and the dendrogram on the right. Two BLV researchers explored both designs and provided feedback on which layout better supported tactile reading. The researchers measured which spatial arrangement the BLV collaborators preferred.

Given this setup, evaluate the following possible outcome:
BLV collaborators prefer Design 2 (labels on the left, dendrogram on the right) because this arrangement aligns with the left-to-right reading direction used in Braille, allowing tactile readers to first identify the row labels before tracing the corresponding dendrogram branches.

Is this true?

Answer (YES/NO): YES